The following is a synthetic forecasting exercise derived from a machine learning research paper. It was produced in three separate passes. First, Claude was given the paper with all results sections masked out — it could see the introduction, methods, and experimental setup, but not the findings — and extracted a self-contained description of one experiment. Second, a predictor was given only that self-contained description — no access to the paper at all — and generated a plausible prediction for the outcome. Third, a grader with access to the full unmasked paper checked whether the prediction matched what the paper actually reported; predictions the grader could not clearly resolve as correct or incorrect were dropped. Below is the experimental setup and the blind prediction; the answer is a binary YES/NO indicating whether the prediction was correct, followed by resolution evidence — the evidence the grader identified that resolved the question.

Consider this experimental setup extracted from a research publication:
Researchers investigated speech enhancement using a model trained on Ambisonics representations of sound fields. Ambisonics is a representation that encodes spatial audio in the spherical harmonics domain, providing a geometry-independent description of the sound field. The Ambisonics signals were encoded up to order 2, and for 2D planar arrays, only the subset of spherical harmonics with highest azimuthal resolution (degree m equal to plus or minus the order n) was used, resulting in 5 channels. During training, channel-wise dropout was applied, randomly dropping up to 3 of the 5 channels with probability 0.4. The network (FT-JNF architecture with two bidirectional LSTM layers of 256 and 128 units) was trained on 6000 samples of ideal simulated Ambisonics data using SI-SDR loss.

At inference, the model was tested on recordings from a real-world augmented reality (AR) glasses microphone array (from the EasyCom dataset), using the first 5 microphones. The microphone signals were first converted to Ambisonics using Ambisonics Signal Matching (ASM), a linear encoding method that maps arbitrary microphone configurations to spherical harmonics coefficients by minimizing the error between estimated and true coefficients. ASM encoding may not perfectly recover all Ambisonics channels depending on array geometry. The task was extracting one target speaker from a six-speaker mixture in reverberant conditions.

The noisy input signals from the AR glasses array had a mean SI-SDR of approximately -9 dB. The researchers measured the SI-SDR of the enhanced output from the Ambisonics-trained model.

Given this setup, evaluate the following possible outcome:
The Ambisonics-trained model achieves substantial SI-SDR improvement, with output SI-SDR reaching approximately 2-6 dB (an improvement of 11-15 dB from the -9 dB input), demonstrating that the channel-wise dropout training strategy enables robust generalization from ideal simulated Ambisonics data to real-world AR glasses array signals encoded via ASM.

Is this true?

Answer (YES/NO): NO